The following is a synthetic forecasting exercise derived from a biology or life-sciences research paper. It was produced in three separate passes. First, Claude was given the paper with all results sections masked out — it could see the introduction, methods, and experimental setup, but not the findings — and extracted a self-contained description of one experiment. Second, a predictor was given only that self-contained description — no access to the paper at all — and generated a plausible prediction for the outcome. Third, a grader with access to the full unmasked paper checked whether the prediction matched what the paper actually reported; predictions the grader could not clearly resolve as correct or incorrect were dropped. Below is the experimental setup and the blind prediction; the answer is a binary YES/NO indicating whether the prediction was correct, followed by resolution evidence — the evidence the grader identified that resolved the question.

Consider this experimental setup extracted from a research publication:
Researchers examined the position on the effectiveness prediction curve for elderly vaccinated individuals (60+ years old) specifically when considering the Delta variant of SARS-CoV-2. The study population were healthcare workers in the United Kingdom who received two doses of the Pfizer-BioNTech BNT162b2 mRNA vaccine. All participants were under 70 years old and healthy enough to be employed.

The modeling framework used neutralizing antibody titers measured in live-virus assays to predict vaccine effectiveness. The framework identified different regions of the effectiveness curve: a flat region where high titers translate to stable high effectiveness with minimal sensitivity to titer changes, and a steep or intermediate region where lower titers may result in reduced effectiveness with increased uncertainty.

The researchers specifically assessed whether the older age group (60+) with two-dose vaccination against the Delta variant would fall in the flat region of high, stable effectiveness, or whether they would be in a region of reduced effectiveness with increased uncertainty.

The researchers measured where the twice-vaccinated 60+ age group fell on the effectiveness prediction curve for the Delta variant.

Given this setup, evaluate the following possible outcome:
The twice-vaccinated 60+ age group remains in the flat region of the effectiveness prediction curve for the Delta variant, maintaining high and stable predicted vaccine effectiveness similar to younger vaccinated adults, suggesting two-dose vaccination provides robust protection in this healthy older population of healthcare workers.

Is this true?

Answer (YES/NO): NO